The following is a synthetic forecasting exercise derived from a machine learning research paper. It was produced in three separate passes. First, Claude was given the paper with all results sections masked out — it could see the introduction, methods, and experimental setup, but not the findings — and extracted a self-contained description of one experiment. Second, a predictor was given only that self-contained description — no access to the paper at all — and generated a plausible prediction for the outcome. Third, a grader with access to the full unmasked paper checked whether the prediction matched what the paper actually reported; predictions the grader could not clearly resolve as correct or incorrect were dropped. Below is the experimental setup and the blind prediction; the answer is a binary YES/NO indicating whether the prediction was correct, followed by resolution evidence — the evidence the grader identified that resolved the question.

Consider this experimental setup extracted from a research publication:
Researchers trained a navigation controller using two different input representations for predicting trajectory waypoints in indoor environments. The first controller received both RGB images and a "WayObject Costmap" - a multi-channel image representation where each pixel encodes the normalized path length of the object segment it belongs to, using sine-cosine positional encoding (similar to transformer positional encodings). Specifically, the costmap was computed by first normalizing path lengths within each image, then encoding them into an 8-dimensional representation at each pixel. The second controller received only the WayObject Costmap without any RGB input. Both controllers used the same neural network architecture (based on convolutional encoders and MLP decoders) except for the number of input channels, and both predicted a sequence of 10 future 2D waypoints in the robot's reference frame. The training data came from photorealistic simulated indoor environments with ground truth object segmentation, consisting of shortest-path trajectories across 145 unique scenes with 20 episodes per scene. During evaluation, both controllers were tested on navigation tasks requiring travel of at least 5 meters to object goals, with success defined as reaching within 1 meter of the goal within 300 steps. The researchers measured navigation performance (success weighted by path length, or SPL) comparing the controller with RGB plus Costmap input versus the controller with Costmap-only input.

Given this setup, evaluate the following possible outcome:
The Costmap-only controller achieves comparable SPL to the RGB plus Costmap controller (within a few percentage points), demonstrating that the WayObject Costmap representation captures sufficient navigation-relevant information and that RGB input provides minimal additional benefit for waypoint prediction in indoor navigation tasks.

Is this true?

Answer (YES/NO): NO